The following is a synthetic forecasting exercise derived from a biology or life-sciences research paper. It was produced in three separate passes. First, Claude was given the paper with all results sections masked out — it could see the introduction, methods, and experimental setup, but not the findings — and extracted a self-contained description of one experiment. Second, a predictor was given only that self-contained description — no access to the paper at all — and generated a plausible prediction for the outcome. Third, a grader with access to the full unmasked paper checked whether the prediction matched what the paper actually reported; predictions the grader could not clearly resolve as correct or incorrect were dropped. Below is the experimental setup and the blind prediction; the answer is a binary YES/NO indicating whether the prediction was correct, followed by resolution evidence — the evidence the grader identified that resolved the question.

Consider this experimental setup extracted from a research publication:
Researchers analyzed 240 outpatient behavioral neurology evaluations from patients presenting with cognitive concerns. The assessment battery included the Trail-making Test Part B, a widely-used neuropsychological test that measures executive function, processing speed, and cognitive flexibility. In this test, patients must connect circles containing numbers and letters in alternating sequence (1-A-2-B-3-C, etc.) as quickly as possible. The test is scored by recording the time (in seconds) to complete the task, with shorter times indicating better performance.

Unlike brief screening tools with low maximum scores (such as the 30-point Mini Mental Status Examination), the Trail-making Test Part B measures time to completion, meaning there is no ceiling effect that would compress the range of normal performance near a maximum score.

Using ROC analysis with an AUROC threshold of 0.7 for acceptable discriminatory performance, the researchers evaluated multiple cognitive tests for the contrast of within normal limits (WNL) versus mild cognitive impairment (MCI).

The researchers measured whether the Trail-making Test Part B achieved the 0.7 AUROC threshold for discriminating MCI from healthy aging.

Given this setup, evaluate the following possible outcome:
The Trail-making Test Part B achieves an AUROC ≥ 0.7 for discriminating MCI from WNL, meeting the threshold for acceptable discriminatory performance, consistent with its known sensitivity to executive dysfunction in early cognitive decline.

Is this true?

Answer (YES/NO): YES